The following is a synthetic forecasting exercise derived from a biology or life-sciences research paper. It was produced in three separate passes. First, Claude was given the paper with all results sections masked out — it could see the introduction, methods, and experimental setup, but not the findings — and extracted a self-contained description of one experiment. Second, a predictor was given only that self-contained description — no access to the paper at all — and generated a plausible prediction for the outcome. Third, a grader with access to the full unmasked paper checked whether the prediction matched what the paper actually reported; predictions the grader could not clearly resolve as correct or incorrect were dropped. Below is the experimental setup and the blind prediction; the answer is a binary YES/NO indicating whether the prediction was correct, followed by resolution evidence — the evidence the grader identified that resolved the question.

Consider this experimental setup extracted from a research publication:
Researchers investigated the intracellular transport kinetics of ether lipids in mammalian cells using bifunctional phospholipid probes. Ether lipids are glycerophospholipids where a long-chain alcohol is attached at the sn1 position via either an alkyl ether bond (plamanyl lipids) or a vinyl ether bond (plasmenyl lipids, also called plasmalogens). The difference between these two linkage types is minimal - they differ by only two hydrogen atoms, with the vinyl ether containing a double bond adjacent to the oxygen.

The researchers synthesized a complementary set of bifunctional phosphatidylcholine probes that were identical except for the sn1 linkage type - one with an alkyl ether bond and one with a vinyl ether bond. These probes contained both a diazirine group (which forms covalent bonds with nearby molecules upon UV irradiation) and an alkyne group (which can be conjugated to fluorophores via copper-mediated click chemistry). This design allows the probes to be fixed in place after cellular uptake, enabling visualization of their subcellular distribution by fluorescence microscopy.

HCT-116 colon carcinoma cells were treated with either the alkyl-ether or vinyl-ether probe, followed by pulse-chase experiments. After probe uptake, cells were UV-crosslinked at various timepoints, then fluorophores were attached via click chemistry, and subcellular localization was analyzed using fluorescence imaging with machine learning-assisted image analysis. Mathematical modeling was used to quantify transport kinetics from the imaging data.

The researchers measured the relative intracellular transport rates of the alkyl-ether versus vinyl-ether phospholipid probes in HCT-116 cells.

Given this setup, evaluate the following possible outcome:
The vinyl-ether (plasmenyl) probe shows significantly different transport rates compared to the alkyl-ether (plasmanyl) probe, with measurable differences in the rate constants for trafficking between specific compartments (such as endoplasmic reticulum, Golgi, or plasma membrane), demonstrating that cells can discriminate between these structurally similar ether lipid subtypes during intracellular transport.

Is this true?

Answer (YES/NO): YES